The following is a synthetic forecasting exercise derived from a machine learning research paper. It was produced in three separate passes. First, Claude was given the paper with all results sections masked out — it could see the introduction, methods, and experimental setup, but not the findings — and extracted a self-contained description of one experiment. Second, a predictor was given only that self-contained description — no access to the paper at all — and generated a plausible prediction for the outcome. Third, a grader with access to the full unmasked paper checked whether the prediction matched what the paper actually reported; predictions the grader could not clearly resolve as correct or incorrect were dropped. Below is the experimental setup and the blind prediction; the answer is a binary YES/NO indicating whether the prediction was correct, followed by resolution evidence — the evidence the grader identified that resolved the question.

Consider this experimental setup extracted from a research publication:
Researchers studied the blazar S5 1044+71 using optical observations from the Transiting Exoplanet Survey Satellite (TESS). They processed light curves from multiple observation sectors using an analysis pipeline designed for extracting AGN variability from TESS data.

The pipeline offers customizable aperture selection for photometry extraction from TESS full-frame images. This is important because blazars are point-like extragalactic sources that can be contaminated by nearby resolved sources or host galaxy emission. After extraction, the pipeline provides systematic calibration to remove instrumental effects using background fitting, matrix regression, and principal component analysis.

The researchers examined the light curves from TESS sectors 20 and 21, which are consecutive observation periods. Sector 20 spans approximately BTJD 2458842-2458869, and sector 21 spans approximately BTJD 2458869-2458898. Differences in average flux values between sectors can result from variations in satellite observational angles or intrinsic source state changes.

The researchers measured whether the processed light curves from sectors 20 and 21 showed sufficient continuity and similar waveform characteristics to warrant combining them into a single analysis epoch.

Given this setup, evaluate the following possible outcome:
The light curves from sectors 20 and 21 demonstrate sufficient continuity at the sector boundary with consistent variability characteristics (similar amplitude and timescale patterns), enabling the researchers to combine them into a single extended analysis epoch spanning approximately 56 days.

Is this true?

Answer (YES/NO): NO